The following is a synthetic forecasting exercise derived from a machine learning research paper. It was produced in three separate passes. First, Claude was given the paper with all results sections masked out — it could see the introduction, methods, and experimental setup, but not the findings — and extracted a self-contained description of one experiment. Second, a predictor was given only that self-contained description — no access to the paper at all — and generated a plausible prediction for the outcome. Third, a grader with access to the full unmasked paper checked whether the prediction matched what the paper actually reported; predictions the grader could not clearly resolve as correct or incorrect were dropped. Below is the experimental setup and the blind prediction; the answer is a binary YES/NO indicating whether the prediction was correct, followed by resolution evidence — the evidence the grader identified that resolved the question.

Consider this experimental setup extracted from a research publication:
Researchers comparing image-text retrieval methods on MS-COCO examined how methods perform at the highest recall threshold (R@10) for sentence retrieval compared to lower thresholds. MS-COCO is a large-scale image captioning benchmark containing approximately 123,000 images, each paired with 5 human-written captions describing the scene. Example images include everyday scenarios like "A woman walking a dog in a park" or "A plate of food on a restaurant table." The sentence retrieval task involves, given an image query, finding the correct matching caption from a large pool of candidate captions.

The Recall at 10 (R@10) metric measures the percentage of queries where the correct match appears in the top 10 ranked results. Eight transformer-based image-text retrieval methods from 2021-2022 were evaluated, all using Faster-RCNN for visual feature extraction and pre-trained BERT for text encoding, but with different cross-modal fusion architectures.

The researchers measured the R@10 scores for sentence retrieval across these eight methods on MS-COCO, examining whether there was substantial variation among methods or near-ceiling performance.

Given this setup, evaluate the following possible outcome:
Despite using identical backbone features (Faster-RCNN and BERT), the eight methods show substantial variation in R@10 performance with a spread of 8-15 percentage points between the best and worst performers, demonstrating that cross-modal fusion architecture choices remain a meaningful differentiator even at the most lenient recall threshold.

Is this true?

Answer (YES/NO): NO